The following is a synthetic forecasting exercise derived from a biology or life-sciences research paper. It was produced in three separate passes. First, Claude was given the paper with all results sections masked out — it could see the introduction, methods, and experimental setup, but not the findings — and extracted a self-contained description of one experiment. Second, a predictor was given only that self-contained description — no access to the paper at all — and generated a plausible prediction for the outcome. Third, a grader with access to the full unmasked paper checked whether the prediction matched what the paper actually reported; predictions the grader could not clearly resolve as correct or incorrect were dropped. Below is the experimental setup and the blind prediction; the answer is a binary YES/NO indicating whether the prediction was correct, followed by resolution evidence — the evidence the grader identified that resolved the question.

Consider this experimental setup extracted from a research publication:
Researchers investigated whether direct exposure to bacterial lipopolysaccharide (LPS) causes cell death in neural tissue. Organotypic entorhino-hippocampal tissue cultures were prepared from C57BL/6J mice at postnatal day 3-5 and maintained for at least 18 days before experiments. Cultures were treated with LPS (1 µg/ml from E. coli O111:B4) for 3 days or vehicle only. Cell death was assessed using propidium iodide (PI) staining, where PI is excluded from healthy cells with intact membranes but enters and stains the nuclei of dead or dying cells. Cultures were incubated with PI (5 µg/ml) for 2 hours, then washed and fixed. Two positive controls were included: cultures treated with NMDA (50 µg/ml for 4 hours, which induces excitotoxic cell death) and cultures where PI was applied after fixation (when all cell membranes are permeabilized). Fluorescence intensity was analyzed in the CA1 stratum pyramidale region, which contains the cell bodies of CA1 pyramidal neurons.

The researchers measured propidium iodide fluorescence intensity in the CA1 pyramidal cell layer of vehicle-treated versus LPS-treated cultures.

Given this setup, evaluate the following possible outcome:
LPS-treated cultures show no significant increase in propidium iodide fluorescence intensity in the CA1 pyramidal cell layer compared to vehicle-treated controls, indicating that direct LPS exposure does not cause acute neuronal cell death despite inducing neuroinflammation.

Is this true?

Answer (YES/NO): YES